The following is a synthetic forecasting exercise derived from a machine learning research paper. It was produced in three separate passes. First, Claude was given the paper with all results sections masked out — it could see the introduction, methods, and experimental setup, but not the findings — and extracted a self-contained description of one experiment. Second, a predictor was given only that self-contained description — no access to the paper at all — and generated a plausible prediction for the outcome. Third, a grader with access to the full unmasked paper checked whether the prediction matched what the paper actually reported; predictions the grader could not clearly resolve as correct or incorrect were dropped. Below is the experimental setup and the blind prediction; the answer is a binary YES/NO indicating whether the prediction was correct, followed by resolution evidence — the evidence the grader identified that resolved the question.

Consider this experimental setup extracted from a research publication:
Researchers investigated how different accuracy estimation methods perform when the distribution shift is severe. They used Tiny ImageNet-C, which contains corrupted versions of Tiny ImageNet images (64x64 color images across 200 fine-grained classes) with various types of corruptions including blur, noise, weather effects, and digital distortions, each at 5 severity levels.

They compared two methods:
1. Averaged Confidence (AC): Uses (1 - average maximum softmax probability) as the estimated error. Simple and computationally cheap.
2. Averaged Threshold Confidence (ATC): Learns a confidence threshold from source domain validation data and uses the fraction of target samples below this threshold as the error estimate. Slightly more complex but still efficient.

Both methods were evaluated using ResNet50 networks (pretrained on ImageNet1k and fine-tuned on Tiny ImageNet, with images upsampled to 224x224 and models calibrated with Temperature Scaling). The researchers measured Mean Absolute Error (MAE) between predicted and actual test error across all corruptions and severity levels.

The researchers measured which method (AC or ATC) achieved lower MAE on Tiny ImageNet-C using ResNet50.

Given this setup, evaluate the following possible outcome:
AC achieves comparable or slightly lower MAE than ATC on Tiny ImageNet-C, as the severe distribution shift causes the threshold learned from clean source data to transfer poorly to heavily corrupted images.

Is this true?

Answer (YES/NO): NO